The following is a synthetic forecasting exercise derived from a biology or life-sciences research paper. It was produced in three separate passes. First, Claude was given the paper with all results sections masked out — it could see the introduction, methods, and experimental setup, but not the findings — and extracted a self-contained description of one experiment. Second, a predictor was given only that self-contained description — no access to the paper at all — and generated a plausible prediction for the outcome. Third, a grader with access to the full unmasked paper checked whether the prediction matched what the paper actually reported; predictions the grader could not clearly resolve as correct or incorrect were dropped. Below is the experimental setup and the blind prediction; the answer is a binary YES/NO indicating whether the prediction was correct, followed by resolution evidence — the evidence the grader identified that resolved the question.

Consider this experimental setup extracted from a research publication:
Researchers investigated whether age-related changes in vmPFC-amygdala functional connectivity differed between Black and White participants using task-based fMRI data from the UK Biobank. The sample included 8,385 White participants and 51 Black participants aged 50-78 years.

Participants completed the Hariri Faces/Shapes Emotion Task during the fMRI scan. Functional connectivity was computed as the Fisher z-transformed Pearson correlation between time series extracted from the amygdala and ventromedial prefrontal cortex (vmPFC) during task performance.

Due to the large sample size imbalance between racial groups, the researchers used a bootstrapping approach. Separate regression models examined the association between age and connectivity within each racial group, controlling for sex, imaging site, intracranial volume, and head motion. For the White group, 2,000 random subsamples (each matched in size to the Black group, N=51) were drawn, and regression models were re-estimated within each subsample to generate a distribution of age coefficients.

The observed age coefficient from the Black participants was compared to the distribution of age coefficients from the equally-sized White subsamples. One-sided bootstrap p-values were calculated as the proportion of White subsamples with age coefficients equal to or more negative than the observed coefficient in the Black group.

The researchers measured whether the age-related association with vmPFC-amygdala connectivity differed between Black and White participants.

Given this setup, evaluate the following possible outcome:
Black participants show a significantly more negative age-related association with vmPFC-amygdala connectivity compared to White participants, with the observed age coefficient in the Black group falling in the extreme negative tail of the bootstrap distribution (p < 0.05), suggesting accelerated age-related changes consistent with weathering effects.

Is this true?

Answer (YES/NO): YES